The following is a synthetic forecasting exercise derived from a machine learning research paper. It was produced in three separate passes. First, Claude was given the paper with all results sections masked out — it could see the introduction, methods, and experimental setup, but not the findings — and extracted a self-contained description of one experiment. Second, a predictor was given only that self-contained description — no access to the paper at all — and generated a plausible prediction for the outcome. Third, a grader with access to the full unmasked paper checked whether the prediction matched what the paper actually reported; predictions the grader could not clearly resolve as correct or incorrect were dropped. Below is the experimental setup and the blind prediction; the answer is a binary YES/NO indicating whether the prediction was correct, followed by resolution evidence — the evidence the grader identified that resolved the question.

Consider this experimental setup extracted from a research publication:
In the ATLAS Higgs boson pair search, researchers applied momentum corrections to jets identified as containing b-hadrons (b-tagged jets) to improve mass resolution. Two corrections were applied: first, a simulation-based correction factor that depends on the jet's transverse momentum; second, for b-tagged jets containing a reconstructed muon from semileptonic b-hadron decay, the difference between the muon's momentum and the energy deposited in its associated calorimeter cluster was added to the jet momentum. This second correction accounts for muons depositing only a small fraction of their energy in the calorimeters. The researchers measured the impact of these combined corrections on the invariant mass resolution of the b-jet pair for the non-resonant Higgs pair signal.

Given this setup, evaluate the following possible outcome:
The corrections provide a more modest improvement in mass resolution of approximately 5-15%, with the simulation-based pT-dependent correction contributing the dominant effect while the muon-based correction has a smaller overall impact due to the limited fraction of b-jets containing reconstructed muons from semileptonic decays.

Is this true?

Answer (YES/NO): NO